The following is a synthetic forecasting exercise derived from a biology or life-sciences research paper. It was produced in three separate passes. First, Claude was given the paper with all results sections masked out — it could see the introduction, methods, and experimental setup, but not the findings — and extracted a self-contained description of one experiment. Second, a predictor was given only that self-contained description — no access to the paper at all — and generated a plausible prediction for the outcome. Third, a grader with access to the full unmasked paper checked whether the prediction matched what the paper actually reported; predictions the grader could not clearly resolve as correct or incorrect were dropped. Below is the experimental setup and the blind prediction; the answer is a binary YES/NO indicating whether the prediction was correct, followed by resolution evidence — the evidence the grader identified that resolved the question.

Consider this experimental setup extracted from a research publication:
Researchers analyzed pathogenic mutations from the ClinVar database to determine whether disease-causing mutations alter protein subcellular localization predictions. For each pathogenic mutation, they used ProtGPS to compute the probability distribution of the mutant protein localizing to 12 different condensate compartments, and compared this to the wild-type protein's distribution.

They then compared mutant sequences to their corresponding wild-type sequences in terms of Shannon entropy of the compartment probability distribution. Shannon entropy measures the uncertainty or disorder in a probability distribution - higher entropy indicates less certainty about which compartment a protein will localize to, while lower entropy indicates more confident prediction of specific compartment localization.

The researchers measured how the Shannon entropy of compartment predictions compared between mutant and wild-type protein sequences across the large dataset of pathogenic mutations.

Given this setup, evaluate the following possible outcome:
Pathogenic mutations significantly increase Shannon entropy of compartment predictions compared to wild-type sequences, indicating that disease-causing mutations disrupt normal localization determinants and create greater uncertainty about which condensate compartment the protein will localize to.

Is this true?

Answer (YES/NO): YES